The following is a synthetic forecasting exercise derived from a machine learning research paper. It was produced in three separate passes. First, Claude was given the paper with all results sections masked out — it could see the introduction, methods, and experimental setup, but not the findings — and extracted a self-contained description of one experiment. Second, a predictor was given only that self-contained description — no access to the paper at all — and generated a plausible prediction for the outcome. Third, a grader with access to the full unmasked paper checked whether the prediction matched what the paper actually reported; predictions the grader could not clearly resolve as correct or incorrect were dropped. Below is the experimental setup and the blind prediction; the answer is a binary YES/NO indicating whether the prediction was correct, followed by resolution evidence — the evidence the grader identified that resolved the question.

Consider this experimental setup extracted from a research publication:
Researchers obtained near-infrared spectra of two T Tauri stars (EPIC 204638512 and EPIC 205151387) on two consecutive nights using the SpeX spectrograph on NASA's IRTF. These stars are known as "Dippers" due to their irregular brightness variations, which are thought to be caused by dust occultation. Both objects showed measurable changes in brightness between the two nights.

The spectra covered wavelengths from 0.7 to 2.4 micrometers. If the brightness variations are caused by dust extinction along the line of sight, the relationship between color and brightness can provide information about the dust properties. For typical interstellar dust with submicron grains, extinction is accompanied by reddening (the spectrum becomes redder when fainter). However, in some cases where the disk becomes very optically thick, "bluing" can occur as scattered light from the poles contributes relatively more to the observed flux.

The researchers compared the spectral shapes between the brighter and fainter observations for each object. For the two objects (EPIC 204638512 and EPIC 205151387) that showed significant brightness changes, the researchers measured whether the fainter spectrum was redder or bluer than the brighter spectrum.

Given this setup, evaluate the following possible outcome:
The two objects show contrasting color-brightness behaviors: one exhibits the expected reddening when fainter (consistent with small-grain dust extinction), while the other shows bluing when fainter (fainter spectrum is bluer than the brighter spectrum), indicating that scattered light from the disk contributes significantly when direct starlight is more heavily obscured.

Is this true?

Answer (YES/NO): NO